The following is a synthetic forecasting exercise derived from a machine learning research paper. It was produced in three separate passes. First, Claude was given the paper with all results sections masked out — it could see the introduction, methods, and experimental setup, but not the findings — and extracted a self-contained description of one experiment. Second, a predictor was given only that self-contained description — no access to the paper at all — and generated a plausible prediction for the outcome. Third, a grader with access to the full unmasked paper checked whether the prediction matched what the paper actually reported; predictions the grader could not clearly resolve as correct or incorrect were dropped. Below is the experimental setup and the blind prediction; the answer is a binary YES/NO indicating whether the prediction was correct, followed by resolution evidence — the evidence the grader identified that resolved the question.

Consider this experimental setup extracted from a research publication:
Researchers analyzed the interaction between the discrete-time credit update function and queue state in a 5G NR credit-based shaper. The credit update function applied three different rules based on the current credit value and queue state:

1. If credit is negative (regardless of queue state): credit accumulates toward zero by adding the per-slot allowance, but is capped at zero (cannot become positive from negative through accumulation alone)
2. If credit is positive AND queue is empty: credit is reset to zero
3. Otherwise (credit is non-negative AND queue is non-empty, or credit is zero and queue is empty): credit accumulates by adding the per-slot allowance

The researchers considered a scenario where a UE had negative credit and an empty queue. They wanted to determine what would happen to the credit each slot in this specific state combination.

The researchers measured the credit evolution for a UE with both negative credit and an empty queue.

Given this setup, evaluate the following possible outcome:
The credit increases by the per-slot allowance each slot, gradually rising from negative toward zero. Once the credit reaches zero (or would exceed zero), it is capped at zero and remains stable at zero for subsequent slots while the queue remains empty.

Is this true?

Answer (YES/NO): NO